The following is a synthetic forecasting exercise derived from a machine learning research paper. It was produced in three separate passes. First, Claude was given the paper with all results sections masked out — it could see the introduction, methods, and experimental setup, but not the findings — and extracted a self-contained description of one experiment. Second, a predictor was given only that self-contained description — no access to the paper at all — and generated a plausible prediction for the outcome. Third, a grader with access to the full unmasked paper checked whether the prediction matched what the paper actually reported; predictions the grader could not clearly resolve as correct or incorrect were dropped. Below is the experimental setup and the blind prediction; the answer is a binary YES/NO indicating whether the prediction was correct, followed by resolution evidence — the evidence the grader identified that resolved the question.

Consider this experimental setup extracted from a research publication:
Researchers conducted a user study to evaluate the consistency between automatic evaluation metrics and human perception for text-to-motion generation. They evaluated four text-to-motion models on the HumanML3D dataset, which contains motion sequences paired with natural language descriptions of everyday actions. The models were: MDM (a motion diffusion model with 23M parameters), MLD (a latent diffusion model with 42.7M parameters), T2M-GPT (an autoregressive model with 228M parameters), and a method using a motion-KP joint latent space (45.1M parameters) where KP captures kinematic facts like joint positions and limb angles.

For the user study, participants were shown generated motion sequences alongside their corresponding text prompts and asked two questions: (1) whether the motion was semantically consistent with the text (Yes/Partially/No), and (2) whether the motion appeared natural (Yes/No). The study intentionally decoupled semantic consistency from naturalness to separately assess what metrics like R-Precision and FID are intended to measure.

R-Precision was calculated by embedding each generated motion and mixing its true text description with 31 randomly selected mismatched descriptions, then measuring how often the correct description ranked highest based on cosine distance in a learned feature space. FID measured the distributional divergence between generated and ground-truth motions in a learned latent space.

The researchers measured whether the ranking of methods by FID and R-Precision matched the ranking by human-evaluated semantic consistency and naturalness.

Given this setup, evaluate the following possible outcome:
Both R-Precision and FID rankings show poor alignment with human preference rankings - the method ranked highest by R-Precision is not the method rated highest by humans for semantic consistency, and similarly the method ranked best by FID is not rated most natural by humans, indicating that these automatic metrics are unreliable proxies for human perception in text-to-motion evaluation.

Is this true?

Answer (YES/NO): YES